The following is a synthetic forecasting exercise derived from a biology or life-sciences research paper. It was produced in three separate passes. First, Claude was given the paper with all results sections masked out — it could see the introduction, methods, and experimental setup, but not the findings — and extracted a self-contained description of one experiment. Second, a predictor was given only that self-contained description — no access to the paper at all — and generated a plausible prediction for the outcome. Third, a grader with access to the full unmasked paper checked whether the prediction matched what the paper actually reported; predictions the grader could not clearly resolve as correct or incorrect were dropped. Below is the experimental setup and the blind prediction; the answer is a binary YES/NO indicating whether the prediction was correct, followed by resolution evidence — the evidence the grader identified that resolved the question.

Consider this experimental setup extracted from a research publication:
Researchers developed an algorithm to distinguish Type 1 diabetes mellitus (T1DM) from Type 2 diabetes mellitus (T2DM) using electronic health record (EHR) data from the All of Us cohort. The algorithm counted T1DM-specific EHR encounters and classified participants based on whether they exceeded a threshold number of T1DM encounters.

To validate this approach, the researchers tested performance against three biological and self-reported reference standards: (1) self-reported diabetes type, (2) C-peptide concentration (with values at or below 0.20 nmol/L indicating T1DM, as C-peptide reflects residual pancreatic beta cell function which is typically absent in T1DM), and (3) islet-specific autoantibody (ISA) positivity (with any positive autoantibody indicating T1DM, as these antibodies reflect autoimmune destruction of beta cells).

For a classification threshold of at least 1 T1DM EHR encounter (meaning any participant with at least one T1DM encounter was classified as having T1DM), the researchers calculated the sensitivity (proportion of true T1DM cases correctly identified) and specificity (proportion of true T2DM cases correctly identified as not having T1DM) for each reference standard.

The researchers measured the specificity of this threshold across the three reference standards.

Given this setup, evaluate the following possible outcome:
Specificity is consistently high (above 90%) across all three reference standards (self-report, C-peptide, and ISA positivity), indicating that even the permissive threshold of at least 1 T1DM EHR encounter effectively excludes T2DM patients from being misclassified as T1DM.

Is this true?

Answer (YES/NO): NO